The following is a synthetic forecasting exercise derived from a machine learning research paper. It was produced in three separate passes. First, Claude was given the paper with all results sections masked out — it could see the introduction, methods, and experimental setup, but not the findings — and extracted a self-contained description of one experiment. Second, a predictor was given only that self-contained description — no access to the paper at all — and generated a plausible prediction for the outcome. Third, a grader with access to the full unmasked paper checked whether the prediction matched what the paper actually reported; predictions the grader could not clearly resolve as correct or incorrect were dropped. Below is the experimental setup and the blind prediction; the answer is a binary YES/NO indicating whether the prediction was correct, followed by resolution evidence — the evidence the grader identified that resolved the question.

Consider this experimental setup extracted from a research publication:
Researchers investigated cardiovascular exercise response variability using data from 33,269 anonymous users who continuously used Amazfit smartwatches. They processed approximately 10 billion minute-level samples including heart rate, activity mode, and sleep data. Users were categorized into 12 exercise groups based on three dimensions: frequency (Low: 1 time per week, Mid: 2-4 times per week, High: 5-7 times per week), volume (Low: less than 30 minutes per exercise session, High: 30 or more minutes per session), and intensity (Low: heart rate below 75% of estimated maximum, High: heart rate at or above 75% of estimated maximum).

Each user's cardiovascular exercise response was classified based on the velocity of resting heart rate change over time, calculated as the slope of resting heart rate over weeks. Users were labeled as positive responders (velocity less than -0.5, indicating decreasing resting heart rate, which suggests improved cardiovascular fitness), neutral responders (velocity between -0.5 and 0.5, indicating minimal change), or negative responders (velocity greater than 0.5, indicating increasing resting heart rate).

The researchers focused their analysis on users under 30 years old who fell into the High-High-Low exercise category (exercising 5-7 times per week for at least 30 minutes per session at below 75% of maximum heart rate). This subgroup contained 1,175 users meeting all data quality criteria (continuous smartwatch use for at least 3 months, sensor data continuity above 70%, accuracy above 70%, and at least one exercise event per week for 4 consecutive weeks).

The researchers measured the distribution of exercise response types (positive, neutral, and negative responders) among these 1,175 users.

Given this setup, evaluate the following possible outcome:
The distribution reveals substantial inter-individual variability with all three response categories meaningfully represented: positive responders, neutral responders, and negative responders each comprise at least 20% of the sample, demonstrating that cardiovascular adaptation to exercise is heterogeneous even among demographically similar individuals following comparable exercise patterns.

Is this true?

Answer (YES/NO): NO